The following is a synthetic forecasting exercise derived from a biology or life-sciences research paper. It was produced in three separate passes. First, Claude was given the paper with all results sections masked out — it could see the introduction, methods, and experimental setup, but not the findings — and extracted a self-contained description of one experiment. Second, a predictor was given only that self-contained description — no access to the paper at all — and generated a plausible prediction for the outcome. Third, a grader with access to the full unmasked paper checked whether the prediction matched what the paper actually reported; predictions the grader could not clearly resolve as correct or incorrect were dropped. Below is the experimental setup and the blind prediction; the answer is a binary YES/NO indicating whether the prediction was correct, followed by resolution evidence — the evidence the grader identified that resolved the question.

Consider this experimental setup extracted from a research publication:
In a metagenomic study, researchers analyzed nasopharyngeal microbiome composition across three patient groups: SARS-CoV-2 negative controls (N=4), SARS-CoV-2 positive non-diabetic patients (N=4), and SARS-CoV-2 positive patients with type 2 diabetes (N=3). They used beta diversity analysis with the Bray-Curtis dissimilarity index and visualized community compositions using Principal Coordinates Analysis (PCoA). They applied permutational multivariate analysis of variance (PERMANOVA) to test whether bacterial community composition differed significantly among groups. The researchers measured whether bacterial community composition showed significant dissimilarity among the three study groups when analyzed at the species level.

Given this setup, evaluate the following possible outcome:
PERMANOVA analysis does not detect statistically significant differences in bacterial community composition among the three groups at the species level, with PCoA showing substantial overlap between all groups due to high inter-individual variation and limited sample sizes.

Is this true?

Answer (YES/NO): NO